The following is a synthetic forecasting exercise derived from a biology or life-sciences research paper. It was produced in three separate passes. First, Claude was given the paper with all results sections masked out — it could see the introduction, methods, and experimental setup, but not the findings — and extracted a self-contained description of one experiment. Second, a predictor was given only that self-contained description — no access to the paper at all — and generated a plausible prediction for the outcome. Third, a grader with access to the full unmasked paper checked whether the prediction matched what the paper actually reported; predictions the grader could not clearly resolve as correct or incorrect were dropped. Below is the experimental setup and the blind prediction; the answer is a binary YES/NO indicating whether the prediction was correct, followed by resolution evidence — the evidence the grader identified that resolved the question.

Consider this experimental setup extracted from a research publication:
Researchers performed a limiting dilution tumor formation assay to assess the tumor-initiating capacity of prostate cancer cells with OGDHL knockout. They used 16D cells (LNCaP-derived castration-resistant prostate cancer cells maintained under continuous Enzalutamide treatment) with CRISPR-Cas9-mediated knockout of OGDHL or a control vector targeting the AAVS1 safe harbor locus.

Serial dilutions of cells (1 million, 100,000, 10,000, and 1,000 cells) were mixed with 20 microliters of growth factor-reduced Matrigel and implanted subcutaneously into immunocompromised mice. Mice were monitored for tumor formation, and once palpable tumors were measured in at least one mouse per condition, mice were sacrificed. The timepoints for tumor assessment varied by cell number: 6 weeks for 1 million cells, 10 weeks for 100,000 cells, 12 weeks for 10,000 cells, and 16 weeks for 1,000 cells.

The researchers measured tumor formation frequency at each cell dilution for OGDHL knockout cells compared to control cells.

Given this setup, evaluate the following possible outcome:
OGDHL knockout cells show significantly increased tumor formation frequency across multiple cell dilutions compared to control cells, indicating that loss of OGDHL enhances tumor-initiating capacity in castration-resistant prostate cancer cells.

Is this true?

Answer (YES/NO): NO